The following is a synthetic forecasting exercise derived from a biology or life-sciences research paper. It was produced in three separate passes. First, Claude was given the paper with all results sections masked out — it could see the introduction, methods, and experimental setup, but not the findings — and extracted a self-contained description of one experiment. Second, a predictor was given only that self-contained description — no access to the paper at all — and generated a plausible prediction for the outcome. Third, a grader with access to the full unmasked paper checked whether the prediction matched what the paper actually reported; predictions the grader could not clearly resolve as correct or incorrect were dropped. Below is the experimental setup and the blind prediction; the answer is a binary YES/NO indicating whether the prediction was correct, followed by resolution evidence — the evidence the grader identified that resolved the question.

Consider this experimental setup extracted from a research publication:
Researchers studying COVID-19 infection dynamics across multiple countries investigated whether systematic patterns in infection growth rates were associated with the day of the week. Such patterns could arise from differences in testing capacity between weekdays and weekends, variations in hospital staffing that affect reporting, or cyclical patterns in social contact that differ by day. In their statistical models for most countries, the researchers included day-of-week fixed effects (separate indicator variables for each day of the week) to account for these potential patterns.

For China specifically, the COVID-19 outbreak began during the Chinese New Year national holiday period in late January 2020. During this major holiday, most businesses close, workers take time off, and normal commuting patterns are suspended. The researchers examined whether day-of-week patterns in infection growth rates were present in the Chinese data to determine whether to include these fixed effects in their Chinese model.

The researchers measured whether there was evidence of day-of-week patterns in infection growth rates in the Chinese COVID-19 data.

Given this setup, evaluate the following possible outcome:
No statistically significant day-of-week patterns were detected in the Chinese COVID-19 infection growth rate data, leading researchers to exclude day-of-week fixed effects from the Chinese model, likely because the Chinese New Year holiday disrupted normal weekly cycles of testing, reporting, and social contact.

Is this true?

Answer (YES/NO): YES